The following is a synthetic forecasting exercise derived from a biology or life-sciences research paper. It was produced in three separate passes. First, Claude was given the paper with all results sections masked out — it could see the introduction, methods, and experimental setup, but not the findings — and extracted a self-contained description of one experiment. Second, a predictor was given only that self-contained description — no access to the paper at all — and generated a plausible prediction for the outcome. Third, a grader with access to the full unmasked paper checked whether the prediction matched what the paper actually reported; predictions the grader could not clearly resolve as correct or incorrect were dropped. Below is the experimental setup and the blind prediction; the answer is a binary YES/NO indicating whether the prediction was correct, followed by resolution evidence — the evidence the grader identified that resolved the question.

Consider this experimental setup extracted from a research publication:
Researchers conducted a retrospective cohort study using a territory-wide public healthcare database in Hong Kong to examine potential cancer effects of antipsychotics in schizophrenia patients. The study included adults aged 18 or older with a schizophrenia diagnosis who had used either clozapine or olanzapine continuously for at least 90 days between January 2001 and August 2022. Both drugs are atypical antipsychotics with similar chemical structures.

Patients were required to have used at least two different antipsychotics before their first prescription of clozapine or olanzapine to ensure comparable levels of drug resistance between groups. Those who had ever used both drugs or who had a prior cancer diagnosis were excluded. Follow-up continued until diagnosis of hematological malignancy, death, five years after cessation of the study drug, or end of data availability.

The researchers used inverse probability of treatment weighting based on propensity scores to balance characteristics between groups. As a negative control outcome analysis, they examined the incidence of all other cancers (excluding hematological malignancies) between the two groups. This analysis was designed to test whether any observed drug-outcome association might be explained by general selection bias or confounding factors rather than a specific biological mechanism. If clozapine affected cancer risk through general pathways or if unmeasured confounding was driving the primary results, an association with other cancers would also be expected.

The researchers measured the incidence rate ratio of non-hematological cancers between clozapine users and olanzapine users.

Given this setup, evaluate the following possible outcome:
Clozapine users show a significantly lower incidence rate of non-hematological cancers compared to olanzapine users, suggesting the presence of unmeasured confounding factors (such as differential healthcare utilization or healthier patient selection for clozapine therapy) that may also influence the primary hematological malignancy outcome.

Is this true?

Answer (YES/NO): YES